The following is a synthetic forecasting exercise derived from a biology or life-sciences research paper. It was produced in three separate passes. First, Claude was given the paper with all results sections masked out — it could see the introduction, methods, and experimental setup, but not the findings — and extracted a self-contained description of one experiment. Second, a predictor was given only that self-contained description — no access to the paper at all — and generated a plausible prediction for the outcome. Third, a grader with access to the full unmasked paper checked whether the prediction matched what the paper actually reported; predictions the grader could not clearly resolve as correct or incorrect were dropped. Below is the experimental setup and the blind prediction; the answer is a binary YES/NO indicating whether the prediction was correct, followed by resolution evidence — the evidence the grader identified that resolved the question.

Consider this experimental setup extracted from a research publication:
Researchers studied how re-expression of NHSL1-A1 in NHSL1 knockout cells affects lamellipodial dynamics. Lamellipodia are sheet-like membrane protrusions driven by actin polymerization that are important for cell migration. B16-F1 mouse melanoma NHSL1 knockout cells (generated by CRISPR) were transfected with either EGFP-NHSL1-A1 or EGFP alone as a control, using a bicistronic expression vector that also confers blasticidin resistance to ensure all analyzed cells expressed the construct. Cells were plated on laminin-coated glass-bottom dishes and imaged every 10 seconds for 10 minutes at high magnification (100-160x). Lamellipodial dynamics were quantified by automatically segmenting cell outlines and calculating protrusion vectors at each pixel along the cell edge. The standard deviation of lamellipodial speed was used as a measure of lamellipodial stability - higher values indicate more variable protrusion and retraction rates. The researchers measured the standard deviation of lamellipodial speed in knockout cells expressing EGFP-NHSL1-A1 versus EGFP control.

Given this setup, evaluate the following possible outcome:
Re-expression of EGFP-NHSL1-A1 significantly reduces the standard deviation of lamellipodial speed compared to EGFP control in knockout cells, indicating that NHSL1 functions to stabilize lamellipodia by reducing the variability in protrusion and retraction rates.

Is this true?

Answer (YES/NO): NO